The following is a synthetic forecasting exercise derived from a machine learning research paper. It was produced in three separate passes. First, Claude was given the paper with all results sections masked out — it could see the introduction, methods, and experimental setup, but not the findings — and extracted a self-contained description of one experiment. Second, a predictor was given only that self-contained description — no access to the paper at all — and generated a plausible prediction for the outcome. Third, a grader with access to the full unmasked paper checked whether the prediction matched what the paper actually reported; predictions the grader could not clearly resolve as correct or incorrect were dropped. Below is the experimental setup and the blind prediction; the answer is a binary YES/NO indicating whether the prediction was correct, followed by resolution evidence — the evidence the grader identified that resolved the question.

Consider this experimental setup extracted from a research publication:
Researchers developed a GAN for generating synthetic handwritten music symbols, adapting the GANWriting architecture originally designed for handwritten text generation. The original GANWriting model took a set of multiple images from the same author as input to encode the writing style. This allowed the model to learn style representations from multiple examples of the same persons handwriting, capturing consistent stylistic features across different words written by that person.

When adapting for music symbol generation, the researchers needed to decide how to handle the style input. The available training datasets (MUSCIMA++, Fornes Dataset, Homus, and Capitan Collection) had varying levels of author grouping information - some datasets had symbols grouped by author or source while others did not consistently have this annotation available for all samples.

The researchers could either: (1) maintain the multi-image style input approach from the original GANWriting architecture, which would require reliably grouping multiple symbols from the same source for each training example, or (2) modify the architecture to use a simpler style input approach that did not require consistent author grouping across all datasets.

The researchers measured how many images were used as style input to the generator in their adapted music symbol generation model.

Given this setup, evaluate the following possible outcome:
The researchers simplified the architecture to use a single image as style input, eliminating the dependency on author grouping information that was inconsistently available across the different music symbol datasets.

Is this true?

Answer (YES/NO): YES